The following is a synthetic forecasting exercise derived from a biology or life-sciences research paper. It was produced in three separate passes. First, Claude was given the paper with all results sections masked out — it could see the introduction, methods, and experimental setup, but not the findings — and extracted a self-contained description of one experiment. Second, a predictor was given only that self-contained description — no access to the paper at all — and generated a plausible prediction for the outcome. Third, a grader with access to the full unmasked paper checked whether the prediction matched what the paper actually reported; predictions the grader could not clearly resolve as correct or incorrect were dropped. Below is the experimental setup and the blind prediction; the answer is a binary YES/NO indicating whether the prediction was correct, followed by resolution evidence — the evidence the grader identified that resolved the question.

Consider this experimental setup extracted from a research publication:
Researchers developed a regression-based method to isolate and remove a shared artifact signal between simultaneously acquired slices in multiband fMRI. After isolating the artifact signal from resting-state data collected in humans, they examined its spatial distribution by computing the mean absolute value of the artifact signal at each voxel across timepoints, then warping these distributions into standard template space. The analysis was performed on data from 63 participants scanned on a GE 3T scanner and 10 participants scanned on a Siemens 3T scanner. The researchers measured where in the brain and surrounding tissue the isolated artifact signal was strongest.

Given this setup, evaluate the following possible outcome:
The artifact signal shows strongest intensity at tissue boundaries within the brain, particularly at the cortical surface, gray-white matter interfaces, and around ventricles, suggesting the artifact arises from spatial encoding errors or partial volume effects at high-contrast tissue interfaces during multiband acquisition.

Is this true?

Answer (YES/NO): NO